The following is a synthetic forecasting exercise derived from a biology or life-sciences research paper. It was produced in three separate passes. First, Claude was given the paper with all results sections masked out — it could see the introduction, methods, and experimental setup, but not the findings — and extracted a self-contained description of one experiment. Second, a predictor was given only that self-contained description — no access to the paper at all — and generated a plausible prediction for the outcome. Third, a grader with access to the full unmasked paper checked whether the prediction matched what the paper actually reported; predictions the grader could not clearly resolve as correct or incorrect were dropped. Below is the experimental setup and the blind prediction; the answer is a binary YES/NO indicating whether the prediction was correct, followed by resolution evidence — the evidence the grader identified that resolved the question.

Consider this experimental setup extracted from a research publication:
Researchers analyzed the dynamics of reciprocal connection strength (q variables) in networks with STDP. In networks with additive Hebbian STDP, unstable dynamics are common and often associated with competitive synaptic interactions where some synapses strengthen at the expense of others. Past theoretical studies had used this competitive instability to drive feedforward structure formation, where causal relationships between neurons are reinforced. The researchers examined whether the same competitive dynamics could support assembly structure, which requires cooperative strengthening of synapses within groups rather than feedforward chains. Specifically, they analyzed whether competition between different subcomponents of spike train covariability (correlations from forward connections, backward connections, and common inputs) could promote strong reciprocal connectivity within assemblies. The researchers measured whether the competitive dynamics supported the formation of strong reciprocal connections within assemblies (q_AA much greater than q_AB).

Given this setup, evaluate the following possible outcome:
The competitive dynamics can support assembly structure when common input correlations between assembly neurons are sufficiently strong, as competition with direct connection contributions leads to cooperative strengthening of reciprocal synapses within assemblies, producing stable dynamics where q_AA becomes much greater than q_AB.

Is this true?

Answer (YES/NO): NO